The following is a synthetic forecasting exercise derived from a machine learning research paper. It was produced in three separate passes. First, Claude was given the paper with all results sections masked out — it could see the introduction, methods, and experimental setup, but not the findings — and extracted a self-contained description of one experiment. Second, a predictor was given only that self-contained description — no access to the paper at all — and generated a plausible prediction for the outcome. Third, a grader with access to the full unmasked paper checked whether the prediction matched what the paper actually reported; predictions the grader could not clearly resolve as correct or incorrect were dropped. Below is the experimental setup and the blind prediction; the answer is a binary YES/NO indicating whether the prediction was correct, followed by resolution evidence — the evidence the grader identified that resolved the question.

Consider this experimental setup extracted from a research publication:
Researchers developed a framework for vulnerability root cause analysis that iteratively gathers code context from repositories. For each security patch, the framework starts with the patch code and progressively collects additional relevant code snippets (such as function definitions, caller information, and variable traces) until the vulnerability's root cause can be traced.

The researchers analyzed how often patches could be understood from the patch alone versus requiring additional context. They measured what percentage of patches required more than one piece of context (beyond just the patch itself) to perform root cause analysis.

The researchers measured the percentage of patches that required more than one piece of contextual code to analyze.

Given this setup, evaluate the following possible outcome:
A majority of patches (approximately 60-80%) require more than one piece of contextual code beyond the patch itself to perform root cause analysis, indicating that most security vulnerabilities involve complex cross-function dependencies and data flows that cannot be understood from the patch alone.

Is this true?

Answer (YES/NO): NO